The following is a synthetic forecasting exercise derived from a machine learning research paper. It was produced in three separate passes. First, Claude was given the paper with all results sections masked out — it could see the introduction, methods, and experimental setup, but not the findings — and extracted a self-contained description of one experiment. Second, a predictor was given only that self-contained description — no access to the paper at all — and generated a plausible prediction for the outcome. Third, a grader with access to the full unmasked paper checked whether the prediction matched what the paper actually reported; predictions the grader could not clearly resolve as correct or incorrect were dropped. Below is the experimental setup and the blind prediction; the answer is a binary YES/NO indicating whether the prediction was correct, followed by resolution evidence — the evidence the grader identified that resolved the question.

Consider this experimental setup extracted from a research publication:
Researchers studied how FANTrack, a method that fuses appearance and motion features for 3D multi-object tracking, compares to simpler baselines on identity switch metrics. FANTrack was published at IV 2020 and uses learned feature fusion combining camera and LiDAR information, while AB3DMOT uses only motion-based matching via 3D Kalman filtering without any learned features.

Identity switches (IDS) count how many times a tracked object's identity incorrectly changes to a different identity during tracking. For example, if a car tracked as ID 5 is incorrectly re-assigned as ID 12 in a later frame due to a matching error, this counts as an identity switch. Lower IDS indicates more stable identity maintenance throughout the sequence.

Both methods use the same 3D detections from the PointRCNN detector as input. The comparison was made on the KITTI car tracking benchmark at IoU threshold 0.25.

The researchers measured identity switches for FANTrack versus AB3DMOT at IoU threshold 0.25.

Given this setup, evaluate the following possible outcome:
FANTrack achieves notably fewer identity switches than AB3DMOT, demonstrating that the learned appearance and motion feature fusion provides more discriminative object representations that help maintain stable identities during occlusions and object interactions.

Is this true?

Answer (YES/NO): NO